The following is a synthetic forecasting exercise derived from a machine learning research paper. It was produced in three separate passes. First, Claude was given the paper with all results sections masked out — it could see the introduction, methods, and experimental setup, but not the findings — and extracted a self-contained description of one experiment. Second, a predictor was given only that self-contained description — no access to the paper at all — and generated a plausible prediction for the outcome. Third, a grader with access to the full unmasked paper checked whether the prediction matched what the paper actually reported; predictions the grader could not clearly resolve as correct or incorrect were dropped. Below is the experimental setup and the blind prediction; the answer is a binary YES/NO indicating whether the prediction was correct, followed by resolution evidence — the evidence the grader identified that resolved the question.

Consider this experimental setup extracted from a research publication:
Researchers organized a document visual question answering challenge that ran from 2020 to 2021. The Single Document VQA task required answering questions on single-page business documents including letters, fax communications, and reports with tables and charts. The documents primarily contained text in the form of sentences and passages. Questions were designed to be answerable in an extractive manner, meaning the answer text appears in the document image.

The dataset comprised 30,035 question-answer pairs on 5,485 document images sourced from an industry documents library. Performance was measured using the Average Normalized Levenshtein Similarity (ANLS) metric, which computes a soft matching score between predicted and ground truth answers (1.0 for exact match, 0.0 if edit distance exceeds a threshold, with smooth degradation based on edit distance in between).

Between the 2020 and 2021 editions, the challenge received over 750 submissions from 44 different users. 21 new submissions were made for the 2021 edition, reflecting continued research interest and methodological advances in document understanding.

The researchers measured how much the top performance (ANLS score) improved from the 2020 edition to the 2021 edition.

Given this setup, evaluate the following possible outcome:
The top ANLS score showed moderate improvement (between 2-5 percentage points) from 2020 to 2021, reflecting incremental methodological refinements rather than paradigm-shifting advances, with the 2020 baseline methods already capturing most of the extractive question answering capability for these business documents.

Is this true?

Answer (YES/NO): NO